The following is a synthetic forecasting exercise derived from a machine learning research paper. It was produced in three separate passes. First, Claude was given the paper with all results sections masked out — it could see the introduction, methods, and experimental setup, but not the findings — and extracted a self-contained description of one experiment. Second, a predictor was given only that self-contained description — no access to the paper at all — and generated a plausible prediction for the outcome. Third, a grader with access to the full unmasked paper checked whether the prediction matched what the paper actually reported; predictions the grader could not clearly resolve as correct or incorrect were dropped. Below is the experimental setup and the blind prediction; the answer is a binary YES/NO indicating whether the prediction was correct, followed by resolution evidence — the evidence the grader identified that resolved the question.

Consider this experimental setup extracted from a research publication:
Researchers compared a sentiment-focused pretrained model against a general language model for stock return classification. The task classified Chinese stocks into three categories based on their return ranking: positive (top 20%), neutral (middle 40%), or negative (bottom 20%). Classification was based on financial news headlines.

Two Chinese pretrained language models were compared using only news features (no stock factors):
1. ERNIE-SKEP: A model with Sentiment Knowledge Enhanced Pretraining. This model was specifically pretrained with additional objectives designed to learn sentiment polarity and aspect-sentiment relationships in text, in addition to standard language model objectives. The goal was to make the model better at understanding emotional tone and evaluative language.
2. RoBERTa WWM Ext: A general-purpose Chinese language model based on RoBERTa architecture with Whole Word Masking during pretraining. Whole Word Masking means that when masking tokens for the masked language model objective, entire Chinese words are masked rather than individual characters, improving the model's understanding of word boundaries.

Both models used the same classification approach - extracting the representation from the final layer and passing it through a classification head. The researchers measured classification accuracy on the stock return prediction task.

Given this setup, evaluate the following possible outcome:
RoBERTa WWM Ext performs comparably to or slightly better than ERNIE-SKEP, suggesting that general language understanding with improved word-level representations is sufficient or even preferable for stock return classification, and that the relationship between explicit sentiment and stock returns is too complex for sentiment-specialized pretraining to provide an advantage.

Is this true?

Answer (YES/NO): YES